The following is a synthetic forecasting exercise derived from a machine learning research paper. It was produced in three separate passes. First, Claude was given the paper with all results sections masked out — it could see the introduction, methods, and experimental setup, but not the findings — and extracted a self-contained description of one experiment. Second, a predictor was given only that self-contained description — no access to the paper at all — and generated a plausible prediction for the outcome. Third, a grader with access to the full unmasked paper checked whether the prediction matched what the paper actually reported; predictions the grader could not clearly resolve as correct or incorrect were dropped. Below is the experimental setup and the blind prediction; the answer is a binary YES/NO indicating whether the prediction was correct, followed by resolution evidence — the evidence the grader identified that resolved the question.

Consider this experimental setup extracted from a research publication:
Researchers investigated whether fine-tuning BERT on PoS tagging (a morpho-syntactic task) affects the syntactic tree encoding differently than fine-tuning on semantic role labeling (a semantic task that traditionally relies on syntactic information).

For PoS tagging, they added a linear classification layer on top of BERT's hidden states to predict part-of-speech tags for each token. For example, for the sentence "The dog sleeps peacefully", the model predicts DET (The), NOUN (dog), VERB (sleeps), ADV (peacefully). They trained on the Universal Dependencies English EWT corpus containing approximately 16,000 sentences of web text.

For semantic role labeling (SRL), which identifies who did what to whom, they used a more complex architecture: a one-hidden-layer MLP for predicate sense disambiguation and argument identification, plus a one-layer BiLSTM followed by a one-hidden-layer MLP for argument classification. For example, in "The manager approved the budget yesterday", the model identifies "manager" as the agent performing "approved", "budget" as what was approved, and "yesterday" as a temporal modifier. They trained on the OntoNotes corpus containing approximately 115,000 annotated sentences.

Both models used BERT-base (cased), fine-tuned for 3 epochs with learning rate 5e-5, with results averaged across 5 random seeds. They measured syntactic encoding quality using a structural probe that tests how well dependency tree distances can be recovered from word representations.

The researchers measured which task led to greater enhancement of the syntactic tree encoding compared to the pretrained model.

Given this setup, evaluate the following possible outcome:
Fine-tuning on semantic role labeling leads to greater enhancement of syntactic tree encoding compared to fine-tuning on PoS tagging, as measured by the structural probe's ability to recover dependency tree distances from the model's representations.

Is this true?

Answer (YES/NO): NO